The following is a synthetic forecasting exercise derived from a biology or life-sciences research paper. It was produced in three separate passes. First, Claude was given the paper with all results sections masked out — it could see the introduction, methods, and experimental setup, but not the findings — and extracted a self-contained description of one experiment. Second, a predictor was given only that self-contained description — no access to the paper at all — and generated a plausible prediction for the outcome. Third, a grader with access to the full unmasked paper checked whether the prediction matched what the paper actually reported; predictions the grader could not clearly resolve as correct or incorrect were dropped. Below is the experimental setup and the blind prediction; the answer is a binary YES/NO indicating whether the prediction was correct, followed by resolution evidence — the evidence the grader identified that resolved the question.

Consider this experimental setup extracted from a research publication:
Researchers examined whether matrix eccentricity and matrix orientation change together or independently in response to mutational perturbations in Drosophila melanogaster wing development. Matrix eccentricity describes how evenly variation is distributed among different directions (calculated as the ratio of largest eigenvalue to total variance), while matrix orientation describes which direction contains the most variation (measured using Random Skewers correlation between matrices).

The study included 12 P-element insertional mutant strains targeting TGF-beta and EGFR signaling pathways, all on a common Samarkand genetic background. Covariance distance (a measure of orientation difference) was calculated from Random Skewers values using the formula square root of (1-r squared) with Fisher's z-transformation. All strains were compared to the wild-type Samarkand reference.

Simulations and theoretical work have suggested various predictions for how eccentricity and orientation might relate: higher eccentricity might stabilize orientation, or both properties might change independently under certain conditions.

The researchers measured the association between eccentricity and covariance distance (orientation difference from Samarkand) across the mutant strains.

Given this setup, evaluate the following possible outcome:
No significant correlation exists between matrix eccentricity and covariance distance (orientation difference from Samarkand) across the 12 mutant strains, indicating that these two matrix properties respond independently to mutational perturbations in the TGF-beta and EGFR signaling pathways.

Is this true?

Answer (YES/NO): YES